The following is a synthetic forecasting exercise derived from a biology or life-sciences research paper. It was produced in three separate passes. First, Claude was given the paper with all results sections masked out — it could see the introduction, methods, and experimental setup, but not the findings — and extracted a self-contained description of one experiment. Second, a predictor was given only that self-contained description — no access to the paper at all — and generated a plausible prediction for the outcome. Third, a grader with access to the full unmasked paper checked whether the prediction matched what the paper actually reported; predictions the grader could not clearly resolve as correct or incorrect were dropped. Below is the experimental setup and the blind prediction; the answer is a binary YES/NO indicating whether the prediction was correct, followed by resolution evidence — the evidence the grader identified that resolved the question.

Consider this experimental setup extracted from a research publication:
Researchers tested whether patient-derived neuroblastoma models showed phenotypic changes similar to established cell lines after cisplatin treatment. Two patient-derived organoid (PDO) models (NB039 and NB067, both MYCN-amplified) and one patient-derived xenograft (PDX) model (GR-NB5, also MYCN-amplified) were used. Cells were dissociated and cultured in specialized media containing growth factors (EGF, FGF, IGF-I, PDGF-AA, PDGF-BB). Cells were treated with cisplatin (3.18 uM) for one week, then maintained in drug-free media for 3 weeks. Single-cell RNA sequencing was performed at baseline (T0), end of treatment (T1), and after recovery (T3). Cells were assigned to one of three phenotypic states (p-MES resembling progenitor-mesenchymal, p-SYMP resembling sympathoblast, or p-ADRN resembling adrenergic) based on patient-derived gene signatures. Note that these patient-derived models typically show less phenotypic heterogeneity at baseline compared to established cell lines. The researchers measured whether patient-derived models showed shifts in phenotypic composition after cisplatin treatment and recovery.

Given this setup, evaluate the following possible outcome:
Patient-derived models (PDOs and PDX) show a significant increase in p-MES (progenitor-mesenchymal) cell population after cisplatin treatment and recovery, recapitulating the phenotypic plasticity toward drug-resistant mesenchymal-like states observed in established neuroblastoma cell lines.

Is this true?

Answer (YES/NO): NO